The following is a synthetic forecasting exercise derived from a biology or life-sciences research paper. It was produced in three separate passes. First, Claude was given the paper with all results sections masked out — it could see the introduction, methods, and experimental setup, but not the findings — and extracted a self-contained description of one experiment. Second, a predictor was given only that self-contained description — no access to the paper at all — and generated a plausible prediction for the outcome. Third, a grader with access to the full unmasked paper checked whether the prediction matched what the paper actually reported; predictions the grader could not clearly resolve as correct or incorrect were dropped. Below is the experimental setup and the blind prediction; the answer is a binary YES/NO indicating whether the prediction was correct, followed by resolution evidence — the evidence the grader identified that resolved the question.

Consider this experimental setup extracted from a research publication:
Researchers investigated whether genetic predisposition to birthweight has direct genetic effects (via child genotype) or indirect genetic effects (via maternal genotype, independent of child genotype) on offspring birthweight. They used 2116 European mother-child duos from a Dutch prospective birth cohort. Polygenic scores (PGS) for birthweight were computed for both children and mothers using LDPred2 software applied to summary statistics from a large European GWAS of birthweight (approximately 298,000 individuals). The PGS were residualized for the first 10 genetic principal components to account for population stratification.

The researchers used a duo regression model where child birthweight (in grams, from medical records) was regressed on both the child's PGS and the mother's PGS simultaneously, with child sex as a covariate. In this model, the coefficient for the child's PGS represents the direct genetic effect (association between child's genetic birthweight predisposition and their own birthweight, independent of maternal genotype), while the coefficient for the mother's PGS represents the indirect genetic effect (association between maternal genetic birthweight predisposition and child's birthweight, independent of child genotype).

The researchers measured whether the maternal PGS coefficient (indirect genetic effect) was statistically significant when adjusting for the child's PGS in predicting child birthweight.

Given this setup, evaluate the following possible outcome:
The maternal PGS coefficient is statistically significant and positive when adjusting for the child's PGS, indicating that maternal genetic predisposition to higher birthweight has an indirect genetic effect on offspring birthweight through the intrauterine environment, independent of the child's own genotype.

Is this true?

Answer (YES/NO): NO